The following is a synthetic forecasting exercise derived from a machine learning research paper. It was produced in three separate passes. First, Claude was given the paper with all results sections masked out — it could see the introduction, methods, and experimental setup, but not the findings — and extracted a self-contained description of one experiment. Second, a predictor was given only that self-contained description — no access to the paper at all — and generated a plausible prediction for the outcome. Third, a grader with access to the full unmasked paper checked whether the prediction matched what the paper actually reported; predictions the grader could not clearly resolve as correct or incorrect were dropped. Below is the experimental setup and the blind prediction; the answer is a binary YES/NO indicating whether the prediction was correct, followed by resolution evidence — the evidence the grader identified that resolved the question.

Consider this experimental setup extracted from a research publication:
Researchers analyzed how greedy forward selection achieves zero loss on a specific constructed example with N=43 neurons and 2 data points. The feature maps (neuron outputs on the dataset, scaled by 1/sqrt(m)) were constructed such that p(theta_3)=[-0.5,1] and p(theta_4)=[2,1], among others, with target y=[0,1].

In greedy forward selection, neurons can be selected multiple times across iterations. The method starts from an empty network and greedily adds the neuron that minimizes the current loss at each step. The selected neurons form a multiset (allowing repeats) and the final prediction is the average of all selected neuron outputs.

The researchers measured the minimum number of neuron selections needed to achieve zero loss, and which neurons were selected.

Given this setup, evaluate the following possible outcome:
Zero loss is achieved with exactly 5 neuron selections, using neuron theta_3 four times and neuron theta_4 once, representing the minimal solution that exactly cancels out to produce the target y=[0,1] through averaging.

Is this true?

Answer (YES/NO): YES